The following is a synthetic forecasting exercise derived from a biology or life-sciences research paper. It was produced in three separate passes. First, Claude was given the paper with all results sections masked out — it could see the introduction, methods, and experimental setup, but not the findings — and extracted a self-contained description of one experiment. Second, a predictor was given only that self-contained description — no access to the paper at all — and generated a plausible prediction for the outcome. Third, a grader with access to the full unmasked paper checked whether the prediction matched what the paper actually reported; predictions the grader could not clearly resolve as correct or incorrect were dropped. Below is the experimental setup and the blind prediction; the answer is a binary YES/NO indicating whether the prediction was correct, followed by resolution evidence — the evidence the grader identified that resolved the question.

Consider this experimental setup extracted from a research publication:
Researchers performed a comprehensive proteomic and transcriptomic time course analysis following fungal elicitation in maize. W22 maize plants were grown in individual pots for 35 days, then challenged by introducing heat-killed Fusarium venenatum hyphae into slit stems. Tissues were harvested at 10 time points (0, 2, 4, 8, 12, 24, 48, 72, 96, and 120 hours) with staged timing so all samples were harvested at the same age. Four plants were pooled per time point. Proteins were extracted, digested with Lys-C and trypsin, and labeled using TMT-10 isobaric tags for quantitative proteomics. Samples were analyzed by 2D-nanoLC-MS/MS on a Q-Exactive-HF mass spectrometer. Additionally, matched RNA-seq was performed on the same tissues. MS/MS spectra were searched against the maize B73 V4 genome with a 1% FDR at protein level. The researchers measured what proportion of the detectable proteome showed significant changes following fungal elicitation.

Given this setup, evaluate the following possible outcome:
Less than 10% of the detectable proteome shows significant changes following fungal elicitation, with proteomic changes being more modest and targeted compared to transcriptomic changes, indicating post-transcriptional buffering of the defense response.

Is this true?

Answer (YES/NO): NO